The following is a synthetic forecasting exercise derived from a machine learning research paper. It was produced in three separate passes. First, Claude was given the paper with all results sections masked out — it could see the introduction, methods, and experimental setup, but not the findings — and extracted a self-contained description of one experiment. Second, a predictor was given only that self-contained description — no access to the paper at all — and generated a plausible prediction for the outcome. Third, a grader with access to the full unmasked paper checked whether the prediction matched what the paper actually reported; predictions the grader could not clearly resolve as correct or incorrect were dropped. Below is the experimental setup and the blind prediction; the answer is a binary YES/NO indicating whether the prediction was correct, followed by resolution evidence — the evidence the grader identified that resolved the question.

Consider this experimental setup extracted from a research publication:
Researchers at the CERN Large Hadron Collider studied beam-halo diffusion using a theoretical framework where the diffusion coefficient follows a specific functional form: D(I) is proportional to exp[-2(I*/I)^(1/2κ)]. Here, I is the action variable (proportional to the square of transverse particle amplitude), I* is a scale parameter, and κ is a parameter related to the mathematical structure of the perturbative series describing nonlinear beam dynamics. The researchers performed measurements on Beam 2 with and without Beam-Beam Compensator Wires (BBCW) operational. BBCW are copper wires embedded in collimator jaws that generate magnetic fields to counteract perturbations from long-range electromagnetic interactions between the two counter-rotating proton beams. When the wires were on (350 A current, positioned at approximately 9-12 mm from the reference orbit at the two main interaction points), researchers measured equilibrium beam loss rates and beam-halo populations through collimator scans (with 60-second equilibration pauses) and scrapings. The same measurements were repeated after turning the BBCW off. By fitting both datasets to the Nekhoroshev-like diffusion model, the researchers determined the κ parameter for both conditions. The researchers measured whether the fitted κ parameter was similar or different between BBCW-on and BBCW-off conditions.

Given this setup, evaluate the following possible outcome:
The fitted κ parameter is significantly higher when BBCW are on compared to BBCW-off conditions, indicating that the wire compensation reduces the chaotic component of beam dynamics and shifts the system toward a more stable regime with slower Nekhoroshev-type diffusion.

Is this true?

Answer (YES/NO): NO